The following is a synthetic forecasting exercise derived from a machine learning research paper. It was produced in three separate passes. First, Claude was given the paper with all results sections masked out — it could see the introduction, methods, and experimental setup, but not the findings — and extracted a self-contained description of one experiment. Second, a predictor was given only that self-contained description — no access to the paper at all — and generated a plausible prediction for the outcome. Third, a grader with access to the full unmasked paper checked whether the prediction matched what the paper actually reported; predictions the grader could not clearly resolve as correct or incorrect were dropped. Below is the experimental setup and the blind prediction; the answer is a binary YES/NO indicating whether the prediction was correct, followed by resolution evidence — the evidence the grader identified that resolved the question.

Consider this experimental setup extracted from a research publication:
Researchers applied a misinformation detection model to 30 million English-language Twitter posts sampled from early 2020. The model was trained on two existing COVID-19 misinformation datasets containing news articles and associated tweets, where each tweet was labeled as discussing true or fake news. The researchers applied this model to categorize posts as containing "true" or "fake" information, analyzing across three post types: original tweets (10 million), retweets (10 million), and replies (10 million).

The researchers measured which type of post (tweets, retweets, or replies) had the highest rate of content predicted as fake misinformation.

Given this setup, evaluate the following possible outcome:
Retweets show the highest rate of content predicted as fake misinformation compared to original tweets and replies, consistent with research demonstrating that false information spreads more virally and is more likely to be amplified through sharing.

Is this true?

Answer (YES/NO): NO